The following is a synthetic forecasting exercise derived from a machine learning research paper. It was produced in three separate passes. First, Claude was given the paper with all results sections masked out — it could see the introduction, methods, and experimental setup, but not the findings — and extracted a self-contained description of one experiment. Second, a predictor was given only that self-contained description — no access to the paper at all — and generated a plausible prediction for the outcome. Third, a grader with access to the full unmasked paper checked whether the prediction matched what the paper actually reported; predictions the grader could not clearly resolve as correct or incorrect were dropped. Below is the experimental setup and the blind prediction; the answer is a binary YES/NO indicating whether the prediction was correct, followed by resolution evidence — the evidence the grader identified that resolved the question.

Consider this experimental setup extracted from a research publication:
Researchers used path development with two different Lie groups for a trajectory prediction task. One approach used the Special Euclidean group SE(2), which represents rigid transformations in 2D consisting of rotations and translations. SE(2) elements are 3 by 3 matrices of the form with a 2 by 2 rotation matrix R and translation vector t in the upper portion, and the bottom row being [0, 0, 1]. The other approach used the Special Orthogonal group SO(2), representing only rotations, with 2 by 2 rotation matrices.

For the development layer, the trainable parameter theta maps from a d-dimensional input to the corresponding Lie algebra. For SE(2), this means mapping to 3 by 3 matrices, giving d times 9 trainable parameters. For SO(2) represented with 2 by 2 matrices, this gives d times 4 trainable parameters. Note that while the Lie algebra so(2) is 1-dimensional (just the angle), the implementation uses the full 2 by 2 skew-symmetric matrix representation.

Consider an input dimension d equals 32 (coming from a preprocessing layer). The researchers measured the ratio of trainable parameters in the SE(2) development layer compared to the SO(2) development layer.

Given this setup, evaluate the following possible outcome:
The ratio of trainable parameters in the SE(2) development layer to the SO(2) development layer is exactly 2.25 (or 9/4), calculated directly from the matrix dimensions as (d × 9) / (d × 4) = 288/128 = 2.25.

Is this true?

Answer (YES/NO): YES